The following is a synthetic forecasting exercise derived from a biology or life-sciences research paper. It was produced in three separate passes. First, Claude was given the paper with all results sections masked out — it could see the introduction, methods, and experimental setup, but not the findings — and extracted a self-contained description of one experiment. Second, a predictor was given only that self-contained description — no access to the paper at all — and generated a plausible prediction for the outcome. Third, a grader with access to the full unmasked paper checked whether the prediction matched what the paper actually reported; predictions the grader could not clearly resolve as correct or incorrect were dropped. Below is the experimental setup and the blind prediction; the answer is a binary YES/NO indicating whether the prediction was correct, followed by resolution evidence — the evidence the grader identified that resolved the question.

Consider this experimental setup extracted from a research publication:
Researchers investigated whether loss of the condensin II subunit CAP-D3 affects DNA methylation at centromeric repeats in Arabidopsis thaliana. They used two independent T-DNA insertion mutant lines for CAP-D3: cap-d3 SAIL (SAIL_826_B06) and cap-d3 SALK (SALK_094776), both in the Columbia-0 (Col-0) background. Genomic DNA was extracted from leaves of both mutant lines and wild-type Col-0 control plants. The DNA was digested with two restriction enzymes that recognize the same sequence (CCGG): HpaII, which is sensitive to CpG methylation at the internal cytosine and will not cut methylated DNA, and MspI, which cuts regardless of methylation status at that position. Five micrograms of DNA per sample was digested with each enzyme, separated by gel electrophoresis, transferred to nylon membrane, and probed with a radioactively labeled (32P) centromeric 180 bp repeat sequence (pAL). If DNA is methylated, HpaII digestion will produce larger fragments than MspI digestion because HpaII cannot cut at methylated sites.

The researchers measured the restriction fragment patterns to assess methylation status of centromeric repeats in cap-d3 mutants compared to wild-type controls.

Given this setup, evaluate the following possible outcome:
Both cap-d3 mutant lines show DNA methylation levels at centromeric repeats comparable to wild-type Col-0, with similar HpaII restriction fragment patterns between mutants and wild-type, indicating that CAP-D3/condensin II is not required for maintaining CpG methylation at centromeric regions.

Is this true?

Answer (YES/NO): YES